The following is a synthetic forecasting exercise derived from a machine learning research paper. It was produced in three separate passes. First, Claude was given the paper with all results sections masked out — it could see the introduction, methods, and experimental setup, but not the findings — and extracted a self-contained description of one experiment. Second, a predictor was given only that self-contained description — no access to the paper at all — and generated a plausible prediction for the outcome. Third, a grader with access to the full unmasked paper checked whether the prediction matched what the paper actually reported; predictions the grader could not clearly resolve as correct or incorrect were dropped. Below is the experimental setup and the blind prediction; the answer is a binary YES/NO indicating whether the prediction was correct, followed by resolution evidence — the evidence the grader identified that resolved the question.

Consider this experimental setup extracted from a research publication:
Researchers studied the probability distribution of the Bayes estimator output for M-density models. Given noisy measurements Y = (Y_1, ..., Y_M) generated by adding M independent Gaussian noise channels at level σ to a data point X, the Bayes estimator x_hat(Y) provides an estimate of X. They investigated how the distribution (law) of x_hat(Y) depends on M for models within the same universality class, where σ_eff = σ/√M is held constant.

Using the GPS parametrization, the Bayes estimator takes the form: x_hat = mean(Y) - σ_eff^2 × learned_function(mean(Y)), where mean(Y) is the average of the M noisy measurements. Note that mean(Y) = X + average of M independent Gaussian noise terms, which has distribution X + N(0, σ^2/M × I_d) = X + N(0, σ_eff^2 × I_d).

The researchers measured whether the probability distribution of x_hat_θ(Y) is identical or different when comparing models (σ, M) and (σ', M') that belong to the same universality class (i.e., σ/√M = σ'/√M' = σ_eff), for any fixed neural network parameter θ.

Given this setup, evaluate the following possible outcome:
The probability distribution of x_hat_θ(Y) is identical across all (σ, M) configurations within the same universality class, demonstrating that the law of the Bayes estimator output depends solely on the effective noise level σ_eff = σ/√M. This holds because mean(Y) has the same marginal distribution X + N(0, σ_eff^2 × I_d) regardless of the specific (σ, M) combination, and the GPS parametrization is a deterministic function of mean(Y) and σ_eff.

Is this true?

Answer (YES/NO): YES